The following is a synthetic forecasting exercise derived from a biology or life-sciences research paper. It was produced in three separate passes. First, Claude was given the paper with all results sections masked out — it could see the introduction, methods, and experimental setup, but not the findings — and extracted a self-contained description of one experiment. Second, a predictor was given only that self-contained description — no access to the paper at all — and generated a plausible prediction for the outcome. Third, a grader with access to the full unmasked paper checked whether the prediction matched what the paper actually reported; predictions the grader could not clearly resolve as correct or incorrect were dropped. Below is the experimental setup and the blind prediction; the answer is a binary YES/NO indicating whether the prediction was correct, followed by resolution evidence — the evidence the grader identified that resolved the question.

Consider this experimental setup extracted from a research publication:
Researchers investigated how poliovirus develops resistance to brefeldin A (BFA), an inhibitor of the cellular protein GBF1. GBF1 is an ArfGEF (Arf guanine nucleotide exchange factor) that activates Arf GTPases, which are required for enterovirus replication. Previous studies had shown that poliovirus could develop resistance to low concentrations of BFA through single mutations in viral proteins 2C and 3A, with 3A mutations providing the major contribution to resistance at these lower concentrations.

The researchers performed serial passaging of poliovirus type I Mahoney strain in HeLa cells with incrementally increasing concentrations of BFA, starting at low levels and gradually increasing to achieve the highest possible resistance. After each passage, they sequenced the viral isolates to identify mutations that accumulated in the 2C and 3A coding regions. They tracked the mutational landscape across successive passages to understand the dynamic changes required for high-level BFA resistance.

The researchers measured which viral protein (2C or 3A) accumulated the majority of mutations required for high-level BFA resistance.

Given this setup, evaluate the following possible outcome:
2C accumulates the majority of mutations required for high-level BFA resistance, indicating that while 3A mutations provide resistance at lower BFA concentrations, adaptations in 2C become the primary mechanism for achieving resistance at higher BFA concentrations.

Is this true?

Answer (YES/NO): YES